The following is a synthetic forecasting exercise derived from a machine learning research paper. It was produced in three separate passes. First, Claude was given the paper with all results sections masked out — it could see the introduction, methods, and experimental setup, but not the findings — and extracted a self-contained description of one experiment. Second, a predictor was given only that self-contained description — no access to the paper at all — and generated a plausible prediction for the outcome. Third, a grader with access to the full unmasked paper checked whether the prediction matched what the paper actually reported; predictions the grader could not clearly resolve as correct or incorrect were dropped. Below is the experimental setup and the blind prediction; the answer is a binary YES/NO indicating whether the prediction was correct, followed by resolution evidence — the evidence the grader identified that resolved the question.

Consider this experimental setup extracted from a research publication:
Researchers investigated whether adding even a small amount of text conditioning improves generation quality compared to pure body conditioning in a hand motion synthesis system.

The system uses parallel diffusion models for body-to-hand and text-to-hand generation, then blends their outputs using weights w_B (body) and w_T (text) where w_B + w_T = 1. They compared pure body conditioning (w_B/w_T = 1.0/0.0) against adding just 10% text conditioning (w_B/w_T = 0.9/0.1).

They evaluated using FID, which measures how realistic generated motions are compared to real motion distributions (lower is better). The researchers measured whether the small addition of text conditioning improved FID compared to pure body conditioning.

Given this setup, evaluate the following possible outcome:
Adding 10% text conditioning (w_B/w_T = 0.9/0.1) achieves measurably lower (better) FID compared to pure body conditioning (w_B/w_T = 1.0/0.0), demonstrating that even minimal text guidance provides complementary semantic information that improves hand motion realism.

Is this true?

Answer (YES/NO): YES